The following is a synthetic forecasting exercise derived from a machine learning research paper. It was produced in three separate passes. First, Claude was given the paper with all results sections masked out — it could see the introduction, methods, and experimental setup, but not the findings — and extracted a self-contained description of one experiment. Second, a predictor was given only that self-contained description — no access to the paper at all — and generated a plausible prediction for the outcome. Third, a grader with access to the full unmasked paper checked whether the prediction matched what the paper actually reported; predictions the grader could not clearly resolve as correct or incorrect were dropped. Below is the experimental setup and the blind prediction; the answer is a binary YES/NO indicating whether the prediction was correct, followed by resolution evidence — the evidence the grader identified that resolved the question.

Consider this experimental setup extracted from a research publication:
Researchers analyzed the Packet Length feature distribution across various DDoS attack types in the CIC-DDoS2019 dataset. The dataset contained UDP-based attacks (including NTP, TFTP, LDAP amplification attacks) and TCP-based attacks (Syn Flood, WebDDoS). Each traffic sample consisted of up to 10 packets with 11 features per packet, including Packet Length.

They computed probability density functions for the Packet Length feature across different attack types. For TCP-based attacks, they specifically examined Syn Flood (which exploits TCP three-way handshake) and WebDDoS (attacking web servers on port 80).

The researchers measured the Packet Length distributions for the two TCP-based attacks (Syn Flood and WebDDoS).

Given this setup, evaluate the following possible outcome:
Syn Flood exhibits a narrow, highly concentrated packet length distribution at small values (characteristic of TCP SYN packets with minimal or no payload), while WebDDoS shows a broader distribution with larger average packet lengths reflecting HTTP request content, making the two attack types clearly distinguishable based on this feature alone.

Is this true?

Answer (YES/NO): YES